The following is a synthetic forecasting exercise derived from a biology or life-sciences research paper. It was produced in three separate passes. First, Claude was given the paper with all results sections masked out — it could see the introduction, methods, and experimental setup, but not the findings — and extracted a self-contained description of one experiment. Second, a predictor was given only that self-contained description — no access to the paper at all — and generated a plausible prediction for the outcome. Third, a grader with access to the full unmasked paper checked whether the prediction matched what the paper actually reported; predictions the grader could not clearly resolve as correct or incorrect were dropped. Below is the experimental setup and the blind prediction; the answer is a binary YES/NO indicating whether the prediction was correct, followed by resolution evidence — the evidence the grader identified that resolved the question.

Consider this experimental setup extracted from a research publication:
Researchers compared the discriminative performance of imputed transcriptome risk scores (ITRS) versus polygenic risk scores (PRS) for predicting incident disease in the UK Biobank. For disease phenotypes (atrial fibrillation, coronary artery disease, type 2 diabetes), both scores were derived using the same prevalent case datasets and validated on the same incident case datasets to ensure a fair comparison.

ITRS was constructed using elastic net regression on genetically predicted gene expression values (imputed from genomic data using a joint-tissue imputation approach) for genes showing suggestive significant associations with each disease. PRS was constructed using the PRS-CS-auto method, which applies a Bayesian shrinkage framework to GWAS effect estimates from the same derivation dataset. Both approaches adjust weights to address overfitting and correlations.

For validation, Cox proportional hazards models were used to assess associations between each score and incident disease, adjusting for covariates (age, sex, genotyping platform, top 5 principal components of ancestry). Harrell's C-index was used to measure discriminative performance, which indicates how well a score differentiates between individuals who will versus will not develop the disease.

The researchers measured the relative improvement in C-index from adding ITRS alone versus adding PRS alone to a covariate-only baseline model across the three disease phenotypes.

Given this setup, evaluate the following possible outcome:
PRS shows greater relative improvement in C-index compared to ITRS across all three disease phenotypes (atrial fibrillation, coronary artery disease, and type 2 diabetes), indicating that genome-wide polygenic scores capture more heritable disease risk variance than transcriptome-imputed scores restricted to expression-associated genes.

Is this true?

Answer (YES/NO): YES